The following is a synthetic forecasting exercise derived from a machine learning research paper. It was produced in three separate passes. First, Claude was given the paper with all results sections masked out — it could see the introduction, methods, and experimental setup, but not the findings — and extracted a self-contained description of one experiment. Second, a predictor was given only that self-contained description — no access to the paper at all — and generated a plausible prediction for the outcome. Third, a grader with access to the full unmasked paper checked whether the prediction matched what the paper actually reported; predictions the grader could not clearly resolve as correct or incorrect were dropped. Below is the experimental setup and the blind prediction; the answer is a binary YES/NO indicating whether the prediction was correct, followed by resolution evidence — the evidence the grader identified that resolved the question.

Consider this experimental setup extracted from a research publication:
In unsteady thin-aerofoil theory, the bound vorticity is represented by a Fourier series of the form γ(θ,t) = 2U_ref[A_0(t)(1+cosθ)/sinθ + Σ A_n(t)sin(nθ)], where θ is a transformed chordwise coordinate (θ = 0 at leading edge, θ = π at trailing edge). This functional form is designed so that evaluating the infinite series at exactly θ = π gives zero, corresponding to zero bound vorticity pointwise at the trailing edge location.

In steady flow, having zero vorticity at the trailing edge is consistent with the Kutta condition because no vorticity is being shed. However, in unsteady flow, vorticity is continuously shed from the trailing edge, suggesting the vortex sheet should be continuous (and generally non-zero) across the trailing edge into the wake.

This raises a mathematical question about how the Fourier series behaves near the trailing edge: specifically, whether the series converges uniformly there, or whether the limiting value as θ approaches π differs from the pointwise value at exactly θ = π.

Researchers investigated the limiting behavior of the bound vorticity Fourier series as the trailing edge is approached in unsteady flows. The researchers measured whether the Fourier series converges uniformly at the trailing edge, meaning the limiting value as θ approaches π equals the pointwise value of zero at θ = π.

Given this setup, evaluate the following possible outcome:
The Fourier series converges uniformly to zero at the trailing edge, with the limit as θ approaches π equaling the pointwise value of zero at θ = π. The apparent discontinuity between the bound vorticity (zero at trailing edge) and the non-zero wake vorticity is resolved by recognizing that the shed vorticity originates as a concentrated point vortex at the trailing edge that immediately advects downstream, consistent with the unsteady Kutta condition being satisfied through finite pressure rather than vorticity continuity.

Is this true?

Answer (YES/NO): NO